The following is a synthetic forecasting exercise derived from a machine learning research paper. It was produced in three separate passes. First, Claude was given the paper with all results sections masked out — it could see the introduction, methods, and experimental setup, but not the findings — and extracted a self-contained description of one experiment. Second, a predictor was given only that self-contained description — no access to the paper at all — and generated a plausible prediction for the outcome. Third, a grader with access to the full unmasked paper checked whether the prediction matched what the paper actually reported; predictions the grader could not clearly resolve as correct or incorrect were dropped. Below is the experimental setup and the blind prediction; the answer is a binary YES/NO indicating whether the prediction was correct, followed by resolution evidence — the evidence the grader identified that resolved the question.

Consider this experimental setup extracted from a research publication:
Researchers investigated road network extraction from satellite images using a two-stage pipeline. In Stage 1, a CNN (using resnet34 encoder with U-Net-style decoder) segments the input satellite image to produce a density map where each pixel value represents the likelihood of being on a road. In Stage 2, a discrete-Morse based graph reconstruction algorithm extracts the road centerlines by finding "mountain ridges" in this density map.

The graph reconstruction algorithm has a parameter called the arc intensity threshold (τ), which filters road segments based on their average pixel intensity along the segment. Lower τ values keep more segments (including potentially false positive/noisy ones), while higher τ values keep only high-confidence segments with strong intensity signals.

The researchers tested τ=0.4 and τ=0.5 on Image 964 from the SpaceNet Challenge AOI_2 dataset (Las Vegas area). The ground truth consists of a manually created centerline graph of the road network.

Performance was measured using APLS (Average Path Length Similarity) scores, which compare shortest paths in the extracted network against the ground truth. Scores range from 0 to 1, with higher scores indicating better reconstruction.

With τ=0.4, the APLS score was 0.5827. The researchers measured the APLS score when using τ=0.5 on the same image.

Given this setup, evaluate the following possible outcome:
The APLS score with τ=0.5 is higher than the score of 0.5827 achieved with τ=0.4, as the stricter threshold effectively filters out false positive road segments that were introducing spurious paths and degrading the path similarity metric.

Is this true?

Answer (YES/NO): NO